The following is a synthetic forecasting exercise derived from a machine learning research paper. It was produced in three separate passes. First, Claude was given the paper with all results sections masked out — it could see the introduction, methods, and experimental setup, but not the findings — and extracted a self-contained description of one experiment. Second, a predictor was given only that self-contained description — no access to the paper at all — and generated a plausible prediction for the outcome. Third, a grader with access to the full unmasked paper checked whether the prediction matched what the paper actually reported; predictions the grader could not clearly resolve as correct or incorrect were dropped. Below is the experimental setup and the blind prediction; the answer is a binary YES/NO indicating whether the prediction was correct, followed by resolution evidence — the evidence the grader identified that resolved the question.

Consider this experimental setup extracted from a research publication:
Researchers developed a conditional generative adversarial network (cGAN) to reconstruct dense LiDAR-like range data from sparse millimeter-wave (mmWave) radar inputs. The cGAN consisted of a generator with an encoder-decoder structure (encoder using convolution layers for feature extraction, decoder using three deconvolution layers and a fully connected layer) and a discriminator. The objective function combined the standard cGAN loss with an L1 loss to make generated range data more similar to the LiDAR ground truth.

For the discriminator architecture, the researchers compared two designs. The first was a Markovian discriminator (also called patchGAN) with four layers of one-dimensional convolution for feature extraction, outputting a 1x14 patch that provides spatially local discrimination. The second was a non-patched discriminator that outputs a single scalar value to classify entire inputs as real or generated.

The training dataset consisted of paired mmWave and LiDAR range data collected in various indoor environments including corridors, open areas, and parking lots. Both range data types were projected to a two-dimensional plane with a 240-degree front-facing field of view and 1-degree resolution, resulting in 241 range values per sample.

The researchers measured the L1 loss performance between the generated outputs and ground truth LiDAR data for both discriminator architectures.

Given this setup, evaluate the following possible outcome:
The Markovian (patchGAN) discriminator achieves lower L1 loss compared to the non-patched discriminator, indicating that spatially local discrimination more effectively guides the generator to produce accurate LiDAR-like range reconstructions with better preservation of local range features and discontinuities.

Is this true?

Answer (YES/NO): NO